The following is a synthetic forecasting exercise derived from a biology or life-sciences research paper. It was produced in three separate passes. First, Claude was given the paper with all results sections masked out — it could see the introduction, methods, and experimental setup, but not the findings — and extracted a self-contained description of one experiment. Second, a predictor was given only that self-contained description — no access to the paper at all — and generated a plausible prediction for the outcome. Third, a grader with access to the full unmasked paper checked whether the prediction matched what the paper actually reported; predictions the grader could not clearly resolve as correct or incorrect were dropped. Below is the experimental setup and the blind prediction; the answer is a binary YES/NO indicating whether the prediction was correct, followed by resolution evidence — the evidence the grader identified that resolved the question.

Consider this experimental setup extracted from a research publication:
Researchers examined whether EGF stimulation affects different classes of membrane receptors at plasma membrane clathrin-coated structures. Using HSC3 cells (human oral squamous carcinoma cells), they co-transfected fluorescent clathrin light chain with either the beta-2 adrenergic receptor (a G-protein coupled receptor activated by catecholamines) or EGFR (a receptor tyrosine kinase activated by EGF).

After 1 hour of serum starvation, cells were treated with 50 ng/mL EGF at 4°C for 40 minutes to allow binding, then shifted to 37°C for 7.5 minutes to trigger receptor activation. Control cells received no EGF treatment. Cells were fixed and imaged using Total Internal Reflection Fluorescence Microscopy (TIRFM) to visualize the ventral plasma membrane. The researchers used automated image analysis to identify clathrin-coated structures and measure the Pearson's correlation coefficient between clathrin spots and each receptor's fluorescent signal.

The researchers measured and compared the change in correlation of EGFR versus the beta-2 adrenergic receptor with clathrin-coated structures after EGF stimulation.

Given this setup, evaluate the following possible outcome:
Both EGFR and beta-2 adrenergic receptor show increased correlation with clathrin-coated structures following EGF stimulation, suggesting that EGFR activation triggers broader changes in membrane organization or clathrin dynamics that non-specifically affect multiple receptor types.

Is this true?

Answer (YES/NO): NO